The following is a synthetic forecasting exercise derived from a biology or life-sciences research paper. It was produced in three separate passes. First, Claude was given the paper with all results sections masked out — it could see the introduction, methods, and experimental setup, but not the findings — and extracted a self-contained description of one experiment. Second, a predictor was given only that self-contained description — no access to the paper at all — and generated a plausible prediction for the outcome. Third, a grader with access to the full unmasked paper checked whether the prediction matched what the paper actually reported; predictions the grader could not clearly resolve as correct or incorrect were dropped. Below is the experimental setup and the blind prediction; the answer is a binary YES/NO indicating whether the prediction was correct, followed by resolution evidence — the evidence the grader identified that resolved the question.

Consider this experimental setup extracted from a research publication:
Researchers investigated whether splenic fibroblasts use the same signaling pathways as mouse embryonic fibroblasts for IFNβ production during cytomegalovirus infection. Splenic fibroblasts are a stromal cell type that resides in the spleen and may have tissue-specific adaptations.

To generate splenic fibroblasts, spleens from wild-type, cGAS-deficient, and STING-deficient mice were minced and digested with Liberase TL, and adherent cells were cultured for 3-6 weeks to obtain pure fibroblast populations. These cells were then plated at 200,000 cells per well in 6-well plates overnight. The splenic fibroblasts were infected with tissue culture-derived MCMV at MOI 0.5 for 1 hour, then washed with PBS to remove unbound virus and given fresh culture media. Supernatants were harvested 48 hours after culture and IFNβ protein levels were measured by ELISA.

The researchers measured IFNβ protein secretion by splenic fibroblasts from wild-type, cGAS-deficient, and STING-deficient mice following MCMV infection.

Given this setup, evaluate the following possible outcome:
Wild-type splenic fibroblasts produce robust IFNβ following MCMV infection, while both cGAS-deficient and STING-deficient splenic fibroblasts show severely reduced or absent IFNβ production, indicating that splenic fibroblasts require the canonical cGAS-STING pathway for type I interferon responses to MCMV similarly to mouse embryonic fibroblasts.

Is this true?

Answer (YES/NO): YES